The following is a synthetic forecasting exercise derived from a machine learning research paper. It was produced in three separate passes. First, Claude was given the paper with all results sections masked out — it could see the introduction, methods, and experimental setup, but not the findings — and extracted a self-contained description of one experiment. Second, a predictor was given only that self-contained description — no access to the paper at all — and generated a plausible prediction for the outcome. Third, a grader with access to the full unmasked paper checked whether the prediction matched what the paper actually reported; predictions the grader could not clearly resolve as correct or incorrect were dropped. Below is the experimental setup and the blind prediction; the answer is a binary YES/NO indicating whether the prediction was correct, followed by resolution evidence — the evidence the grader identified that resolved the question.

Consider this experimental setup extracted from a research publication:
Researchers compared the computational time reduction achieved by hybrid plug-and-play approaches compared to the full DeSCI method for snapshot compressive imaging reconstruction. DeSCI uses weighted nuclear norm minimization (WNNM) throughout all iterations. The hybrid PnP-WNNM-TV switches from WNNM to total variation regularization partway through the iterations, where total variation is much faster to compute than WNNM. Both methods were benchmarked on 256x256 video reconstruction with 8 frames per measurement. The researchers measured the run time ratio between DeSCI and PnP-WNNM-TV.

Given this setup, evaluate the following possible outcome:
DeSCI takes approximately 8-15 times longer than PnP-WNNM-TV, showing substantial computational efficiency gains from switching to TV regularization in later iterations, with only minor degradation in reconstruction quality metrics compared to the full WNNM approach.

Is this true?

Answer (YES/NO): NO